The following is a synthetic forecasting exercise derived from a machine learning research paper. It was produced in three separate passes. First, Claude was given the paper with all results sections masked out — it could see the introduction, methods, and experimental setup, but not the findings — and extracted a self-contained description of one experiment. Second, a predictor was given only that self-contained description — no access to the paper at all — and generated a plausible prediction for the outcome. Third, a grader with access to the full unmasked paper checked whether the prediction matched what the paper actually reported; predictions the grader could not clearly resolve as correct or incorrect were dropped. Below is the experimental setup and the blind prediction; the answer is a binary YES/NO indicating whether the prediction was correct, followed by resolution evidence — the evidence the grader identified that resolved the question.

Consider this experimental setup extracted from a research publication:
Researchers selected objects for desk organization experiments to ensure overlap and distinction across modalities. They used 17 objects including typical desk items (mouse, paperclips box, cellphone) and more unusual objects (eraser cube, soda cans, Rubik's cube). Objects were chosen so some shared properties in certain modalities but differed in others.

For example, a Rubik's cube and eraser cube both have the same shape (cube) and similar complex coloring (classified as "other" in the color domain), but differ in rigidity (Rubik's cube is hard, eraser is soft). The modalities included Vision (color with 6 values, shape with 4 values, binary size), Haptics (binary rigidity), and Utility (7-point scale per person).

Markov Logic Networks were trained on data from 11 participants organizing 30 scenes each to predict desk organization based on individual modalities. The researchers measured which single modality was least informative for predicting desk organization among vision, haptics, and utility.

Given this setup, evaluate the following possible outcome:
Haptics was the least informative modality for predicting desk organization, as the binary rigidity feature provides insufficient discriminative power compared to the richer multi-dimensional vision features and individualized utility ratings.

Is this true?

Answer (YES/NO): NO